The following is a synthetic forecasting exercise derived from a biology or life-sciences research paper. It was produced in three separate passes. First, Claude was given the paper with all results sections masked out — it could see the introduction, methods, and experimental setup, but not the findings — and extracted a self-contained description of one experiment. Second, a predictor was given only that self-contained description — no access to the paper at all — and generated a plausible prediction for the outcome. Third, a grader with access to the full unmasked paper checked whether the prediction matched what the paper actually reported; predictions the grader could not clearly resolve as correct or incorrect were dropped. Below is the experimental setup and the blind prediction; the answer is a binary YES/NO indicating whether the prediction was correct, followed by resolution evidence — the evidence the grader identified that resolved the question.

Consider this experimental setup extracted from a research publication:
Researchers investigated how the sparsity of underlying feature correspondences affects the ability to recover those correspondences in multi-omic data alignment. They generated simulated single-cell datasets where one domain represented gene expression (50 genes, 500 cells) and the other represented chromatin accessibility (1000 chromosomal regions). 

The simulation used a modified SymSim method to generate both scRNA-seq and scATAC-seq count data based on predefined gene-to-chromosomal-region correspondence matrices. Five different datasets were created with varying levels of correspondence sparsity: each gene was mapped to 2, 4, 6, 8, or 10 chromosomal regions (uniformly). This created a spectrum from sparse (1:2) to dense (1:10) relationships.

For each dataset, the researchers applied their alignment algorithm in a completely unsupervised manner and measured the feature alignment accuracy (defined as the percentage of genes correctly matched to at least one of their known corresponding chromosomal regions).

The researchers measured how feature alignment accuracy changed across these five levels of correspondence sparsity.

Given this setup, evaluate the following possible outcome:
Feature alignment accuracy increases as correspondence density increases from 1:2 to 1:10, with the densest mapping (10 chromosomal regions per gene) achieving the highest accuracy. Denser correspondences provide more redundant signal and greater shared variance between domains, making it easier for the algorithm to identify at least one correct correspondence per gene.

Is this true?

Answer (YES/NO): NO